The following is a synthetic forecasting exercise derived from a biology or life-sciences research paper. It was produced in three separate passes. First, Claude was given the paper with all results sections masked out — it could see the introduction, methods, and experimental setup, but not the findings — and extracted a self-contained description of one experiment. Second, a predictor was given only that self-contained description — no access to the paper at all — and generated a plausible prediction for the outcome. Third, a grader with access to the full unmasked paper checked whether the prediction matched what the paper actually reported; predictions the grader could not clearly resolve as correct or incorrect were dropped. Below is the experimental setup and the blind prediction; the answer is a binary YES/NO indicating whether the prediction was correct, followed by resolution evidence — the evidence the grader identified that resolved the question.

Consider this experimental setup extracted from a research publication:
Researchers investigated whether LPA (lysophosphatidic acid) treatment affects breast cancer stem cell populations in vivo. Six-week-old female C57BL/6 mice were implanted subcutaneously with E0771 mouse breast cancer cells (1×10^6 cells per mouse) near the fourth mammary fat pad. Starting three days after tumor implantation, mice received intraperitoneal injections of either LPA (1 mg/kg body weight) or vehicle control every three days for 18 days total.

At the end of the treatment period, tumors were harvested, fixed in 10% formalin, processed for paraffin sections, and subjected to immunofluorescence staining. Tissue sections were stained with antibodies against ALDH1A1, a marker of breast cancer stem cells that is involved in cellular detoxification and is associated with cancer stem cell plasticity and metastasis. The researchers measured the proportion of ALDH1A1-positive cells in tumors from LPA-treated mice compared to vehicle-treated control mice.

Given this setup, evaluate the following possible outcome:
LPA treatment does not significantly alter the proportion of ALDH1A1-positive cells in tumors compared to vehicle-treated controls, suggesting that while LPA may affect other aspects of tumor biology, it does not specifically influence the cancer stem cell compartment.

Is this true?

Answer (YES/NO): NO